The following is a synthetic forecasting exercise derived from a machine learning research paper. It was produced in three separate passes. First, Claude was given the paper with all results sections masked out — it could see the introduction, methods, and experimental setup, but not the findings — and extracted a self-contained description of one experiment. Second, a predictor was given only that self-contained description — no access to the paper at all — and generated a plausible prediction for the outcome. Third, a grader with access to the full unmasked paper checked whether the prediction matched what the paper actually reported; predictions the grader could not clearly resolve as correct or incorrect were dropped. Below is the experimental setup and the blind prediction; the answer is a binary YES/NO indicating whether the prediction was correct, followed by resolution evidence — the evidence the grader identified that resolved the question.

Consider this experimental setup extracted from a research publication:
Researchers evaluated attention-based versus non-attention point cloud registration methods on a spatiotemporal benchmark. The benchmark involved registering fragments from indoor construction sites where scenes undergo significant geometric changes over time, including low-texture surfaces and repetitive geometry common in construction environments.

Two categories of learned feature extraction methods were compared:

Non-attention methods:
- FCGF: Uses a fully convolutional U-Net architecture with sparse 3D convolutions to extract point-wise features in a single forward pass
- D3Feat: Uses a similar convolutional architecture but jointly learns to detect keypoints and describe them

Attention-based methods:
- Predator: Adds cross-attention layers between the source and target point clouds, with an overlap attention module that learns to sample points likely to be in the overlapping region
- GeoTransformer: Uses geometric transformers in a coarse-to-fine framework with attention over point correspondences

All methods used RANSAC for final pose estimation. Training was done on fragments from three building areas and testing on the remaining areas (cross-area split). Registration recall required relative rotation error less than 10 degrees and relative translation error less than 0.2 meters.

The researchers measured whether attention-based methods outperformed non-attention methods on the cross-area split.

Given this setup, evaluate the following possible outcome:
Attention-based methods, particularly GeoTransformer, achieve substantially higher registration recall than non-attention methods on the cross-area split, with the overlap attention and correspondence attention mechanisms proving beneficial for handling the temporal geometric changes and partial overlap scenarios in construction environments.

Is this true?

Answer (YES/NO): NO